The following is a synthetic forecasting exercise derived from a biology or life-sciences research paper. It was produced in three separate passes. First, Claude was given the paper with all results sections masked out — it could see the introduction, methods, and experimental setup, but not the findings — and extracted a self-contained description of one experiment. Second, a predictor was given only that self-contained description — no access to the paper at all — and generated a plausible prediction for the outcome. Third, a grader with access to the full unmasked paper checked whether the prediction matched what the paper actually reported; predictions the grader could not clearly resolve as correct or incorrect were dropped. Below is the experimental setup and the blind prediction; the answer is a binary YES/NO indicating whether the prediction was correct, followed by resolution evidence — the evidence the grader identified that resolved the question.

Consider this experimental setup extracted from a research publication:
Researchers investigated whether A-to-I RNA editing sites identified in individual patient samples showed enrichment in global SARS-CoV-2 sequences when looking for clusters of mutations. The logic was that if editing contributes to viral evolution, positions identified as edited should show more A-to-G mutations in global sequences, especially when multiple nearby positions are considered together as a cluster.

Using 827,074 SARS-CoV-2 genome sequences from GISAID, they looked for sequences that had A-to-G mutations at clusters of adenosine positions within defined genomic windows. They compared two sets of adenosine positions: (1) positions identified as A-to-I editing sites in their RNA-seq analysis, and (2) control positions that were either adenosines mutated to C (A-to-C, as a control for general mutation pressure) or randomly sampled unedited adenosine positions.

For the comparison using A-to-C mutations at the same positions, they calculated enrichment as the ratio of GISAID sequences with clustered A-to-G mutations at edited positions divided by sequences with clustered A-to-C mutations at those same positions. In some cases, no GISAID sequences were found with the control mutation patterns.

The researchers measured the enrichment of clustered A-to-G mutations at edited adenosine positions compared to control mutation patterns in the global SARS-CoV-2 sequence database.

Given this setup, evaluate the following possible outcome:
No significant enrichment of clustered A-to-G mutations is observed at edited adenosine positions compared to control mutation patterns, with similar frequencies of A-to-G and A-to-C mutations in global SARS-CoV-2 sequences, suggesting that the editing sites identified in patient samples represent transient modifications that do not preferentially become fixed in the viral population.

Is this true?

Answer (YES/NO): NO